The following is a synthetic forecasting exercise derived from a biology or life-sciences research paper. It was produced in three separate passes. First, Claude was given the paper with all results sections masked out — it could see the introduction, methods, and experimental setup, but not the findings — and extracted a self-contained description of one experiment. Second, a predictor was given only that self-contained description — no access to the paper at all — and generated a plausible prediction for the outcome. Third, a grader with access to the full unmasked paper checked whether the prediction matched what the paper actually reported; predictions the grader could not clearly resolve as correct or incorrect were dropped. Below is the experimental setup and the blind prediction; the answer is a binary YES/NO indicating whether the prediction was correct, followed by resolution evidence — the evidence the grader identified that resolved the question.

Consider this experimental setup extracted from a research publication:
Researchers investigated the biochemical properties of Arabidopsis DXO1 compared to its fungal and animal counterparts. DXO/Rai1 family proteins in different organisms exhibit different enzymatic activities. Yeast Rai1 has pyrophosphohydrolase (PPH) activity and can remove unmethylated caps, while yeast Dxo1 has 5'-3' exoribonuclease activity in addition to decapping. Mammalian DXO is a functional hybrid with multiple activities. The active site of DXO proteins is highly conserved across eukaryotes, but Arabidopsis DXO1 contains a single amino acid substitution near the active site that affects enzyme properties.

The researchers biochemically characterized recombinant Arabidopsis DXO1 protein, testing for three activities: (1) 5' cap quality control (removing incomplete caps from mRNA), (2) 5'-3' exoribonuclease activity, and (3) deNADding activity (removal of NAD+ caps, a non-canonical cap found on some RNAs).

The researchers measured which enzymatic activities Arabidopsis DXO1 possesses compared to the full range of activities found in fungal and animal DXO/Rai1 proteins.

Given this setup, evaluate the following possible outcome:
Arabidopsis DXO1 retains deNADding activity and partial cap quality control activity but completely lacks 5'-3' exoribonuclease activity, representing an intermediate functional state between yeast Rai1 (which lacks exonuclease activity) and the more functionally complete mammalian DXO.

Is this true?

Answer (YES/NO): NO